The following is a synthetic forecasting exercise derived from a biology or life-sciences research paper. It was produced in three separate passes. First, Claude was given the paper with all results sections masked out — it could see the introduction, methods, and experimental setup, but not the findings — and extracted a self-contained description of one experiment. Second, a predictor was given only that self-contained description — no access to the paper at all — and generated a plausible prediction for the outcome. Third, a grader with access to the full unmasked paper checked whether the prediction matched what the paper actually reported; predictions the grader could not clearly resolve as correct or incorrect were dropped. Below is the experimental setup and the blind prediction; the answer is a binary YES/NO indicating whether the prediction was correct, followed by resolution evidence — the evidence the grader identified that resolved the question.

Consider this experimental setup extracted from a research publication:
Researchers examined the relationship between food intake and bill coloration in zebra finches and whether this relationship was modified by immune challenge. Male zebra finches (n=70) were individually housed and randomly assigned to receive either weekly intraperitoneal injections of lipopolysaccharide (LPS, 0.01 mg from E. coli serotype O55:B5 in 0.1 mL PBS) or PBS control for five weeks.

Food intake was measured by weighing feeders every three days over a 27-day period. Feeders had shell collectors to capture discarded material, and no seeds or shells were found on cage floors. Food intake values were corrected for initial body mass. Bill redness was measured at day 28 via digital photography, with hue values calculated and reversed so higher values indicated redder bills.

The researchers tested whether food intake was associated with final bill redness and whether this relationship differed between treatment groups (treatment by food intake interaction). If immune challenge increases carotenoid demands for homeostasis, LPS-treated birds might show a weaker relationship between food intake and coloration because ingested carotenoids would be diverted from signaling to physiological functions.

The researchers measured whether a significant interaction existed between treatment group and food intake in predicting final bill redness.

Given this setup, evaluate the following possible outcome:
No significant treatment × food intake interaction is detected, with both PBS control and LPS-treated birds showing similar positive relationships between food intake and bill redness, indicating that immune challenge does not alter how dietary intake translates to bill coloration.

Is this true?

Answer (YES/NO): YES